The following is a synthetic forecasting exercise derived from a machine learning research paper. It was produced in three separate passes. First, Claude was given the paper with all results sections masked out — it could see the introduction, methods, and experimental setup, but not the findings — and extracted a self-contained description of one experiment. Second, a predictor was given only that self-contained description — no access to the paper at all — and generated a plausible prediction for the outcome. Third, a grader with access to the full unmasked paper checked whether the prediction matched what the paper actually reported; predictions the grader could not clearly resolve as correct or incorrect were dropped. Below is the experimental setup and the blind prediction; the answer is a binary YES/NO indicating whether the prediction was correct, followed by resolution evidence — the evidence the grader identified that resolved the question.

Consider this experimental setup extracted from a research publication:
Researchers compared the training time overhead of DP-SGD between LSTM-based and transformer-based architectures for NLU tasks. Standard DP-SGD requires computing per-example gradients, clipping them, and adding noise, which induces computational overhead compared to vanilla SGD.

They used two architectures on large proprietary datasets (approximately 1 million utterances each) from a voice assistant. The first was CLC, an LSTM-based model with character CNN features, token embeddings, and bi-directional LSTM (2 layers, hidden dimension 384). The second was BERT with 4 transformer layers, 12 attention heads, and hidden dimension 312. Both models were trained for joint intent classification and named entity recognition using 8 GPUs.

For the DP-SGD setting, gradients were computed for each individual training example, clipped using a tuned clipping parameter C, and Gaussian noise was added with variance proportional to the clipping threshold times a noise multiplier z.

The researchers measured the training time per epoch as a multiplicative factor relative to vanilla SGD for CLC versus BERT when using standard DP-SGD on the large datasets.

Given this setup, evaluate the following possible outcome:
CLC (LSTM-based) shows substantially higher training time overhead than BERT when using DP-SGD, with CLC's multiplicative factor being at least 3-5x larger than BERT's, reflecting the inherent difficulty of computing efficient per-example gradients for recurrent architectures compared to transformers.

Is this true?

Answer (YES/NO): NO